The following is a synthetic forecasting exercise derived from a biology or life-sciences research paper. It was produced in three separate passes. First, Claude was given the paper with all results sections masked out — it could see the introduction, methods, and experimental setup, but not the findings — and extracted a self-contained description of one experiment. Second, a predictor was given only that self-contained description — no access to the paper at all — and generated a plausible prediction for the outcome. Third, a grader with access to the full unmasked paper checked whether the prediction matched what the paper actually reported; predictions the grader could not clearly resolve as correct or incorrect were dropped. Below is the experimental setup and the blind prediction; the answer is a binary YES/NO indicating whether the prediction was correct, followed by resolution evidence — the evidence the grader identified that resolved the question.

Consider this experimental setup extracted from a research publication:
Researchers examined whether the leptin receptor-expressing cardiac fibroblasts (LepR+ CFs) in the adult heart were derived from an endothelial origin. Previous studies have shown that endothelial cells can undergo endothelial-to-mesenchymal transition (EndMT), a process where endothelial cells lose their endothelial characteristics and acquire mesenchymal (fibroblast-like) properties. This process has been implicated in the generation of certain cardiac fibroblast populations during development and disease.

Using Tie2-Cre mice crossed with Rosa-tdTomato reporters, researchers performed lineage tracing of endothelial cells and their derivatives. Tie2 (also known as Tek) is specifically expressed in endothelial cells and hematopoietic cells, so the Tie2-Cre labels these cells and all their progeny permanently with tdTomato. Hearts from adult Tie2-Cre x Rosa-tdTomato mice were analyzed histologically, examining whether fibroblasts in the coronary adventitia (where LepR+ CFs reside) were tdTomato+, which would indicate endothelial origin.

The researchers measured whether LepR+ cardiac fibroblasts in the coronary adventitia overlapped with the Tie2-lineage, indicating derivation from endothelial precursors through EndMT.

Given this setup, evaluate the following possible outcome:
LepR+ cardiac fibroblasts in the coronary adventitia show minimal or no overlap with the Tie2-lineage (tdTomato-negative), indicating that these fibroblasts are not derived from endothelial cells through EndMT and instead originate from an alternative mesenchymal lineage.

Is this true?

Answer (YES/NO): NO